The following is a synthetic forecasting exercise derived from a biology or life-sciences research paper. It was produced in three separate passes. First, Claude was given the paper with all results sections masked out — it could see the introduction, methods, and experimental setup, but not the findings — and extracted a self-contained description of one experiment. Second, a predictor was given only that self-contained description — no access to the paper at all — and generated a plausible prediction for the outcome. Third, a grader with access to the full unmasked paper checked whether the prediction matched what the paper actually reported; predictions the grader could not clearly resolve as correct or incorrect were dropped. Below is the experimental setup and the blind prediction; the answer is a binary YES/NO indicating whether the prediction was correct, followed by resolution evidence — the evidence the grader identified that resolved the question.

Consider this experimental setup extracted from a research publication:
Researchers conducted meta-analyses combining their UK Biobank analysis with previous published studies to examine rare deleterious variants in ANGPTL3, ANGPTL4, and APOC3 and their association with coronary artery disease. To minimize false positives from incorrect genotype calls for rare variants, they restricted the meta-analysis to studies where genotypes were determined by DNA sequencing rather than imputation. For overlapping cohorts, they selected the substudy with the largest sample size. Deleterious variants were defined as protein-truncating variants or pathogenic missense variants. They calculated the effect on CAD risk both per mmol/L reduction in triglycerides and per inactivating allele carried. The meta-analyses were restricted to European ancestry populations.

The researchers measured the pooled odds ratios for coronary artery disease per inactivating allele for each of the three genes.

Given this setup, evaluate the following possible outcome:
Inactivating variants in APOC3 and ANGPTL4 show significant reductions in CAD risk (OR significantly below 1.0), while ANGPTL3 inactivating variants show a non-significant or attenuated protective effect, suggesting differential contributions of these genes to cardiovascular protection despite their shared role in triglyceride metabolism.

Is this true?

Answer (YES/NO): NO